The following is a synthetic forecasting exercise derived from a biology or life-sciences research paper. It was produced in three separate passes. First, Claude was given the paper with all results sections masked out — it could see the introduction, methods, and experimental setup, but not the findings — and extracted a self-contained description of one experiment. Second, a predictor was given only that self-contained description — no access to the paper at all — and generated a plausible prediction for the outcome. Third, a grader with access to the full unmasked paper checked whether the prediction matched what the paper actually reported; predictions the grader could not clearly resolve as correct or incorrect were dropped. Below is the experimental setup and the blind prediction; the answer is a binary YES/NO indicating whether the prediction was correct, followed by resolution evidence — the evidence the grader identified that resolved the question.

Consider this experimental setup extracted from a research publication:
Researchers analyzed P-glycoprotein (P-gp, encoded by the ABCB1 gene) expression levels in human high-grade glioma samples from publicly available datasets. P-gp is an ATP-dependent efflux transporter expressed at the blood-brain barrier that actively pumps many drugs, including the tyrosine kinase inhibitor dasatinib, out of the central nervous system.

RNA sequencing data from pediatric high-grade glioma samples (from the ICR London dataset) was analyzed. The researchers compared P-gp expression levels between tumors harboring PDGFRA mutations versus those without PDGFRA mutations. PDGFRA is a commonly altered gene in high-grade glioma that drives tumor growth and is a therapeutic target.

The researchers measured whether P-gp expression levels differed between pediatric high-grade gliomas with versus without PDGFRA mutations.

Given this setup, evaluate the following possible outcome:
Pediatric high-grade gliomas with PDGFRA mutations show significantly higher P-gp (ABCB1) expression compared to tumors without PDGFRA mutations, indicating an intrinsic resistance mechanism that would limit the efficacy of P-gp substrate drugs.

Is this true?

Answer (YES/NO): YES